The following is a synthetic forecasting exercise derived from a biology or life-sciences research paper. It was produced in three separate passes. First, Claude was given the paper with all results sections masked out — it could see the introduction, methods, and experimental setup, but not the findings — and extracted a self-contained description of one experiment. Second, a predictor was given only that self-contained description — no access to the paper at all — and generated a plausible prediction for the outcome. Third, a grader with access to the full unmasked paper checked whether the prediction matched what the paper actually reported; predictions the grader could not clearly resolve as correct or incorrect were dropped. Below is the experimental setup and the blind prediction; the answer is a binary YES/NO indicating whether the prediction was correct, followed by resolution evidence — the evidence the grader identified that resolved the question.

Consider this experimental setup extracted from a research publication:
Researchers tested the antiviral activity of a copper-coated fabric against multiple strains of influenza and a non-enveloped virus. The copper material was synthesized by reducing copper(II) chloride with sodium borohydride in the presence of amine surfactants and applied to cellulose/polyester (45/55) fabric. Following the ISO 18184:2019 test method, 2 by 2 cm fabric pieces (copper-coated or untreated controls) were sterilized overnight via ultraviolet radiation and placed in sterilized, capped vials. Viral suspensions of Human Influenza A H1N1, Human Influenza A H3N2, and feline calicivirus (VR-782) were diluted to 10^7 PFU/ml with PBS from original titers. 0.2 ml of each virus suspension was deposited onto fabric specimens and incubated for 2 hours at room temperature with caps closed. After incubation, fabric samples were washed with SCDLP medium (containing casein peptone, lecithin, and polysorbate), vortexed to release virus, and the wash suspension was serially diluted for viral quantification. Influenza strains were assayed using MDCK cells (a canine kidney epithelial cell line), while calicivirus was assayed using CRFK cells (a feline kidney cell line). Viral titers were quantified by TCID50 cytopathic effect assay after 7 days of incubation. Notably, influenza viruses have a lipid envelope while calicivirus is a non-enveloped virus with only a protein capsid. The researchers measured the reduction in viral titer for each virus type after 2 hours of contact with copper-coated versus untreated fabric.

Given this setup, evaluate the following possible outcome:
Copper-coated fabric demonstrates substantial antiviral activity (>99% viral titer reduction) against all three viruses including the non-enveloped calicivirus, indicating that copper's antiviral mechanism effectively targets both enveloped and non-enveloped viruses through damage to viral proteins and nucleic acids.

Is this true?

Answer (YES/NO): YES